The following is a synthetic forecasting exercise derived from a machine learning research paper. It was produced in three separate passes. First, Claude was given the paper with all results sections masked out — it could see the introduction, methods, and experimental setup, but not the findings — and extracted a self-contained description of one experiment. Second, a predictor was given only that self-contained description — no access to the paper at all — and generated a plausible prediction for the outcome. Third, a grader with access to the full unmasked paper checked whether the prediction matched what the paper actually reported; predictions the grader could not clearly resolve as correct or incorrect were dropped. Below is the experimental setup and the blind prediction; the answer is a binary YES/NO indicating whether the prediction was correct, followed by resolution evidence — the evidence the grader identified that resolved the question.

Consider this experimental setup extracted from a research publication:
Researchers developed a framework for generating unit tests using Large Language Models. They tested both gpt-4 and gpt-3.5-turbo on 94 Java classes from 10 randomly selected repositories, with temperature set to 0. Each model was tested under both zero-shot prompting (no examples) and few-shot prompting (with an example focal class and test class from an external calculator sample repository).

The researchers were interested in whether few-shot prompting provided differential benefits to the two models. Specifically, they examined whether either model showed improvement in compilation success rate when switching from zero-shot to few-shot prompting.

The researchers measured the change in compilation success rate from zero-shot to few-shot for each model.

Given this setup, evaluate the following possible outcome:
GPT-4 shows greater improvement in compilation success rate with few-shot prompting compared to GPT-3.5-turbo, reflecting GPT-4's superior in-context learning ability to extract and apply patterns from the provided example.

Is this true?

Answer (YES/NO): NO